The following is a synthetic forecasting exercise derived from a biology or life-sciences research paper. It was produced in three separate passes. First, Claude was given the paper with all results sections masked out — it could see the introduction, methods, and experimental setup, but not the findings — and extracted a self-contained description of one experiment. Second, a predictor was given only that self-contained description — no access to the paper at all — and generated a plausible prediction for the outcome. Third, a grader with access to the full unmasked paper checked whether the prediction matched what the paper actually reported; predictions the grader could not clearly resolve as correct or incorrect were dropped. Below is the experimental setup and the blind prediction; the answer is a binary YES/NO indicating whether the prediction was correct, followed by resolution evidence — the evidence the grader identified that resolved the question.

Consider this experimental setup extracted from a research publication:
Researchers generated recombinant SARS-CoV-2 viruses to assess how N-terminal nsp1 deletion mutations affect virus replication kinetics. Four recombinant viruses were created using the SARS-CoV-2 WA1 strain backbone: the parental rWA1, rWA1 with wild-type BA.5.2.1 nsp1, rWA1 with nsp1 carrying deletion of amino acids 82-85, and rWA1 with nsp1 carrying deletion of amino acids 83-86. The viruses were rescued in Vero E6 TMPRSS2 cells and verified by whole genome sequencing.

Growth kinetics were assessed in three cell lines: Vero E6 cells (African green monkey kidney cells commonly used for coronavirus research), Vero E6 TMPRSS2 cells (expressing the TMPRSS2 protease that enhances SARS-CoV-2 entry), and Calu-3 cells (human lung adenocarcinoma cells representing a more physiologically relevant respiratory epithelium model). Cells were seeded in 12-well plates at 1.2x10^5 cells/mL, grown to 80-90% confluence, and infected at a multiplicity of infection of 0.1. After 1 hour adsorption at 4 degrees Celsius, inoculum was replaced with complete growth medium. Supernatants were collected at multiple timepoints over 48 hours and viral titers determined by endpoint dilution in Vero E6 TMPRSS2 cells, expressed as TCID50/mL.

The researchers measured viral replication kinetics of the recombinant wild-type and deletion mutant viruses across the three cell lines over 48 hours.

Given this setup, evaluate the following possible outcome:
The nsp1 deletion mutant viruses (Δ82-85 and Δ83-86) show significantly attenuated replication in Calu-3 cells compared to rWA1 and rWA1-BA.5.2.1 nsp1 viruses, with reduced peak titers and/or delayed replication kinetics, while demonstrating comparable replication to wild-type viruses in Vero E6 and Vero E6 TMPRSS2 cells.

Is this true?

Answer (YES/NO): NO